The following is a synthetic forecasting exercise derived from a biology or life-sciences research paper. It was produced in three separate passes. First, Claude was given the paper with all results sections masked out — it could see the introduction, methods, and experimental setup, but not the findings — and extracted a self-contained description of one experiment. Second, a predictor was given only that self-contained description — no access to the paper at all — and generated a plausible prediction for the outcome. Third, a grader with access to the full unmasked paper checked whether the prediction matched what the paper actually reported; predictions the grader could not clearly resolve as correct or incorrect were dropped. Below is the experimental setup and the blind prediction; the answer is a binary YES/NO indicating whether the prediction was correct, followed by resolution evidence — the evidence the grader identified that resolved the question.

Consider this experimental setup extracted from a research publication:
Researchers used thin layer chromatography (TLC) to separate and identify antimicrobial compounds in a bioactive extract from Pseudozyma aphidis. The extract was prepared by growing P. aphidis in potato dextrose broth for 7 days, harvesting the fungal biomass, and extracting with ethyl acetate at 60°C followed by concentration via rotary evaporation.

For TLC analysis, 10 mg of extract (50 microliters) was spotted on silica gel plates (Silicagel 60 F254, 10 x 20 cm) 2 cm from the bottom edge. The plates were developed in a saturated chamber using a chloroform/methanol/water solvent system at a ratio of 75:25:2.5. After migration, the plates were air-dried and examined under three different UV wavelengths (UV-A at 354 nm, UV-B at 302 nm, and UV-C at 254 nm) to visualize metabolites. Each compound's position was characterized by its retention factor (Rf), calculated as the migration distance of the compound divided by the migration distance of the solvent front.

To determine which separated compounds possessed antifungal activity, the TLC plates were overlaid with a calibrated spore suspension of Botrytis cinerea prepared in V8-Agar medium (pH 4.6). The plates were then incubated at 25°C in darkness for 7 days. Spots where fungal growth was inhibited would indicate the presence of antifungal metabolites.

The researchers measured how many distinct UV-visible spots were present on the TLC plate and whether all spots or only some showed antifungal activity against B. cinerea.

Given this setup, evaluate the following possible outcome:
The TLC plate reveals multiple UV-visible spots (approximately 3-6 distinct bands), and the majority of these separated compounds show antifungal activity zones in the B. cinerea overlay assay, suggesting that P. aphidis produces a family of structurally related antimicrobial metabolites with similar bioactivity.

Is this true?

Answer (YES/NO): NO